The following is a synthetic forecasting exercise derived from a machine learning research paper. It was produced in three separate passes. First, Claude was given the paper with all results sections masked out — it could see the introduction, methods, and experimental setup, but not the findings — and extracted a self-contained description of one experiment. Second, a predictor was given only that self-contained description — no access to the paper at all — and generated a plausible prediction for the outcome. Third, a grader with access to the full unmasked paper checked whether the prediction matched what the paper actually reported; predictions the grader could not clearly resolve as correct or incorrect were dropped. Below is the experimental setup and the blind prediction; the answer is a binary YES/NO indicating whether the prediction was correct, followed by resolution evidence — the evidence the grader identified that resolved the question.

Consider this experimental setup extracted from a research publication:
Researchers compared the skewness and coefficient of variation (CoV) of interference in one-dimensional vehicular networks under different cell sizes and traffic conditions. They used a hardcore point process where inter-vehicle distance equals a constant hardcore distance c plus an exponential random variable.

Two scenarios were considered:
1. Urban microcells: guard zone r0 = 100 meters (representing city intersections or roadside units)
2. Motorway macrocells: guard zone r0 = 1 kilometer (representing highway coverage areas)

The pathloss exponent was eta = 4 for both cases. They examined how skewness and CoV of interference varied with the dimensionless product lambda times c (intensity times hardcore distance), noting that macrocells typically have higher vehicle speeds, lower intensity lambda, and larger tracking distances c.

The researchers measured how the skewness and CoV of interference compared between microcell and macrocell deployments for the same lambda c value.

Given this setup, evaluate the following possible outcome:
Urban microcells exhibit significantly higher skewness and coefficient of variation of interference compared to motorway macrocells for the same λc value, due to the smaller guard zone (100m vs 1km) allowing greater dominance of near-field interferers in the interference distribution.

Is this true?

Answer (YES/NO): YES